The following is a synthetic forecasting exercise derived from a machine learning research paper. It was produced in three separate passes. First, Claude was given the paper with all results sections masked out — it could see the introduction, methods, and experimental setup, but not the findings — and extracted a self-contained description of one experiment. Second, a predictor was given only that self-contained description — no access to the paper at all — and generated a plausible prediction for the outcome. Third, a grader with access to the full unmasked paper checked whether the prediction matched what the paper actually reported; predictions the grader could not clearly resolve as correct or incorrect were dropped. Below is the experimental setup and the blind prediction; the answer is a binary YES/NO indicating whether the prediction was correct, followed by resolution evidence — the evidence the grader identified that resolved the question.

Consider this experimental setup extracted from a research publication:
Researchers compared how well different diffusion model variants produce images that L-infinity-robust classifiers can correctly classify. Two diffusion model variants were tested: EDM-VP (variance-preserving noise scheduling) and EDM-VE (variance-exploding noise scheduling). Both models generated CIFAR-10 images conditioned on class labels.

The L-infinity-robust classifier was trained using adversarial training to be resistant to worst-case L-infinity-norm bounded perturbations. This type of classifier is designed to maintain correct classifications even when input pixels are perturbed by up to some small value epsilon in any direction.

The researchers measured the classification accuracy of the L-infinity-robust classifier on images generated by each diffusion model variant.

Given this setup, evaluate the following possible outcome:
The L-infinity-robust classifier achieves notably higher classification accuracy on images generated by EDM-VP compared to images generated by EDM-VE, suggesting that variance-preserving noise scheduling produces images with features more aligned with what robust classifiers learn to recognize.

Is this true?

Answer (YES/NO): NO